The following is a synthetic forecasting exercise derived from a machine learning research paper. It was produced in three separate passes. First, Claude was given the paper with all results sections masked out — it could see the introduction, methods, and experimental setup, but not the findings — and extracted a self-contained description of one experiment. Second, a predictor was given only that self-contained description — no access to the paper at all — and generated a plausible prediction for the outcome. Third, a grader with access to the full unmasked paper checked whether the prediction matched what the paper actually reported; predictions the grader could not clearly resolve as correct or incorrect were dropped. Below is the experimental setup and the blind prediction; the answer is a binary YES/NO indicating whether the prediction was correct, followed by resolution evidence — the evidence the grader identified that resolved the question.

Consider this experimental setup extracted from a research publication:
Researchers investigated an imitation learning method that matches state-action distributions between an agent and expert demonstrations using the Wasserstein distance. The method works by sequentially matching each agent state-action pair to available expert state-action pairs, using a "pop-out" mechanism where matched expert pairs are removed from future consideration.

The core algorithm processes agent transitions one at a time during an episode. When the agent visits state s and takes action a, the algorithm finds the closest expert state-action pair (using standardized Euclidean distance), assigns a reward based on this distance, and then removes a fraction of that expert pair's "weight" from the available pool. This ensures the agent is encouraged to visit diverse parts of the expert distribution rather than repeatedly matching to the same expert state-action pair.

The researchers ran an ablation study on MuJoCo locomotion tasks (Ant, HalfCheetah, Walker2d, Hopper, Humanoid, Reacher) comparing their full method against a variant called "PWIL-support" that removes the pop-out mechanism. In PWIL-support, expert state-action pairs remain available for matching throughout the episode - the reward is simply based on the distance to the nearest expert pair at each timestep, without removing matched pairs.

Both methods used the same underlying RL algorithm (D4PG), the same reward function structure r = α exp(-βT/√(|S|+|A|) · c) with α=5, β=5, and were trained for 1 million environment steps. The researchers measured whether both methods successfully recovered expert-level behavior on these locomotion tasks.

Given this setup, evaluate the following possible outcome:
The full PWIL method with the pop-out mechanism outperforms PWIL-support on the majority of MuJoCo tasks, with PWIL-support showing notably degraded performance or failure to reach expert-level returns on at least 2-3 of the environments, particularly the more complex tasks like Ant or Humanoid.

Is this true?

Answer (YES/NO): NO